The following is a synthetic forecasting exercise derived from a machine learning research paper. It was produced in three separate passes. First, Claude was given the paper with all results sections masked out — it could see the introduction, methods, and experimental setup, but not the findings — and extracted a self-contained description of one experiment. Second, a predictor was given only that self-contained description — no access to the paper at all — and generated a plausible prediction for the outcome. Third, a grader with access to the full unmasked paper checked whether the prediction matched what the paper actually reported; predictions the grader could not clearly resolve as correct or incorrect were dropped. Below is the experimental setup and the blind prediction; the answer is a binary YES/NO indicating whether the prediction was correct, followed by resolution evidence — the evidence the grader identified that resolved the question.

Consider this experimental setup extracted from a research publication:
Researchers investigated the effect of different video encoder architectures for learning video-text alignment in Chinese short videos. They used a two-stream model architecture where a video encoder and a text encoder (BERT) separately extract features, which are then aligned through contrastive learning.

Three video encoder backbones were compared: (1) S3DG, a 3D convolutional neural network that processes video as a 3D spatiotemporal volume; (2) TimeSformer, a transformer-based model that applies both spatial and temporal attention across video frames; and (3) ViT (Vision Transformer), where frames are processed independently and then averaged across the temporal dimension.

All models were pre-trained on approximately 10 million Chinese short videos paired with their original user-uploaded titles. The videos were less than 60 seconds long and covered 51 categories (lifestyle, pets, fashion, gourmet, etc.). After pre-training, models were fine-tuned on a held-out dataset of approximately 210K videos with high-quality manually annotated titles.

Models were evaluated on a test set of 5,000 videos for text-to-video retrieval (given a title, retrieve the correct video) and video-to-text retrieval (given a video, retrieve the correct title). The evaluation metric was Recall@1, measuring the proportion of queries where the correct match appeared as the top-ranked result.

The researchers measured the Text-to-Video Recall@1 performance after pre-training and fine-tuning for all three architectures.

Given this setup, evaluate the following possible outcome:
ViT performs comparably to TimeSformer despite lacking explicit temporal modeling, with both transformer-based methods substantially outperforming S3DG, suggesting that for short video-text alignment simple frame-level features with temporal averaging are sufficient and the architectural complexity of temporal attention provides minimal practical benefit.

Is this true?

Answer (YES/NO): YES